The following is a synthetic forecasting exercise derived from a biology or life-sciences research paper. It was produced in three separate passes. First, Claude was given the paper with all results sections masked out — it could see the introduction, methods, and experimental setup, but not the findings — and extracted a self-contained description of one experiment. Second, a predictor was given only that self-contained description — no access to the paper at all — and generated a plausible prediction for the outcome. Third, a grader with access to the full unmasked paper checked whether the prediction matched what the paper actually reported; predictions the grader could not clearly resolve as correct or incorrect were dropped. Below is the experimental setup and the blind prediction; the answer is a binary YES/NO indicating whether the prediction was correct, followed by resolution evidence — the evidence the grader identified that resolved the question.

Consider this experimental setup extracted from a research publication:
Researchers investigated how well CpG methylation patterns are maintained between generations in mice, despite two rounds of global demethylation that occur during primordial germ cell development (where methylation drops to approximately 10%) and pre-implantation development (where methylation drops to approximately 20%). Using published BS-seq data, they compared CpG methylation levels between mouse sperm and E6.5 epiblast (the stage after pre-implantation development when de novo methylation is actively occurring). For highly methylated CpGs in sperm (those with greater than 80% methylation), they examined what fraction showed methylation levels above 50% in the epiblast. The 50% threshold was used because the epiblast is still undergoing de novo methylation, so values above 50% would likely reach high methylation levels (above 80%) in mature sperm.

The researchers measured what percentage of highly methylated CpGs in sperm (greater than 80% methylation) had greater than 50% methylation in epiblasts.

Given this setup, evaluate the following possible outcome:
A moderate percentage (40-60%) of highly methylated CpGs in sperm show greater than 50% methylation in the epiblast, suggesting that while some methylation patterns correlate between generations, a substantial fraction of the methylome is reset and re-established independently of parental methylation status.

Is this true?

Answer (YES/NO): NO